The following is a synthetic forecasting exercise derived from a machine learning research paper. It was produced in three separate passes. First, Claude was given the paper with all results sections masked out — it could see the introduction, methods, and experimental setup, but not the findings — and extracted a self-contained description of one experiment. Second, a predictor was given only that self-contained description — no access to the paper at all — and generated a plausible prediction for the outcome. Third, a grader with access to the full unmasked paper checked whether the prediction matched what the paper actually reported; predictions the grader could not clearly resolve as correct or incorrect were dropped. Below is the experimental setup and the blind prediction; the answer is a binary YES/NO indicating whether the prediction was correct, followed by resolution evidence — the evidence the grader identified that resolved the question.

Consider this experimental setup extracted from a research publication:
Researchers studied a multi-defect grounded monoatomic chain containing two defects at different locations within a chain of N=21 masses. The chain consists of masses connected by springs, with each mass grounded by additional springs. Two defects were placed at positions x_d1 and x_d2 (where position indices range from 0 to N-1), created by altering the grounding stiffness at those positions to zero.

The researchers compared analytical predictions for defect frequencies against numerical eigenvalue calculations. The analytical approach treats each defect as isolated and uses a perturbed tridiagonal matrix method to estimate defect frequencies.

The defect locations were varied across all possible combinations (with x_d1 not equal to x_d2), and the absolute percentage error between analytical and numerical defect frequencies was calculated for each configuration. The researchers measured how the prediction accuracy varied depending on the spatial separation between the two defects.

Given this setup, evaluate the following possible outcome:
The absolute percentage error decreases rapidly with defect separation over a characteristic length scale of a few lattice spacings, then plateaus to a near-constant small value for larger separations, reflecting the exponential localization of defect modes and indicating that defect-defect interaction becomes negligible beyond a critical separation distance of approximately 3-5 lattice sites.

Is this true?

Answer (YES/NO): YES